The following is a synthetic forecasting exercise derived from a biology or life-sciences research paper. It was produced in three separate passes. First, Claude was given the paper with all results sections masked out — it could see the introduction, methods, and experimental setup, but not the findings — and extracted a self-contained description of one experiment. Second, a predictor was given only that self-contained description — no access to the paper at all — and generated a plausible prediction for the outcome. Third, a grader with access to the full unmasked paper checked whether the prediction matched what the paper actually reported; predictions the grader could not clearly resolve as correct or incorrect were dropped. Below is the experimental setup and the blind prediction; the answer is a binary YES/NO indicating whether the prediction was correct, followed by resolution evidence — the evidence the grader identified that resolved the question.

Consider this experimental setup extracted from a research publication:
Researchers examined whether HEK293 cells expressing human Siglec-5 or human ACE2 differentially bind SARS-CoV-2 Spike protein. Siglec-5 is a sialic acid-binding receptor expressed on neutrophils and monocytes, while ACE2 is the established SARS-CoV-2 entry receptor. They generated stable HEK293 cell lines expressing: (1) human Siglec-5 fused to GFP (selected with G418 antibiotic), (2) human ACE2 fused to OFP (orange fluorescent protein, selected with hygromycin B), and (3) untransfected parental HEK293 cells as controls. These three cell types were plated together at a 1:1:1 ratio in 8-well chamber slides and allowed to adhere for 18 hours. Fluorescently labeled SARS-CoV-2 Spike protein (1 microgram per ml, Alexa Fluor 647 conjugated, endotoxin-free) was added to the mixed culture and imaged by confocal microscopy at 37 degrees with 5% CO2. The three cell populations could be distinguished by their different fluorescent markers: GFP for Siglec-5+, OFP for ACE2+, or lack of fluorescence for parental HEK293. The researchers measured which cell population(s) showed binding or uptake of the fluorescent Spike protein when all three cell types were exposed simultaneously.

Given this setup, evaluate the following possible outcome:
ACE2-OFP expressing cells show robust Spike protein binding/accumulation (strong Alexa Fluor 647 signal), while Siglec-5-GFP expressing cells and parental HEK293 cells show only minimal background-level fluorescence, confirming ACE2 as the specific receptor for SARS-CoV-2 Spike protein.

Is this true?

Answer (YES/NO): NO